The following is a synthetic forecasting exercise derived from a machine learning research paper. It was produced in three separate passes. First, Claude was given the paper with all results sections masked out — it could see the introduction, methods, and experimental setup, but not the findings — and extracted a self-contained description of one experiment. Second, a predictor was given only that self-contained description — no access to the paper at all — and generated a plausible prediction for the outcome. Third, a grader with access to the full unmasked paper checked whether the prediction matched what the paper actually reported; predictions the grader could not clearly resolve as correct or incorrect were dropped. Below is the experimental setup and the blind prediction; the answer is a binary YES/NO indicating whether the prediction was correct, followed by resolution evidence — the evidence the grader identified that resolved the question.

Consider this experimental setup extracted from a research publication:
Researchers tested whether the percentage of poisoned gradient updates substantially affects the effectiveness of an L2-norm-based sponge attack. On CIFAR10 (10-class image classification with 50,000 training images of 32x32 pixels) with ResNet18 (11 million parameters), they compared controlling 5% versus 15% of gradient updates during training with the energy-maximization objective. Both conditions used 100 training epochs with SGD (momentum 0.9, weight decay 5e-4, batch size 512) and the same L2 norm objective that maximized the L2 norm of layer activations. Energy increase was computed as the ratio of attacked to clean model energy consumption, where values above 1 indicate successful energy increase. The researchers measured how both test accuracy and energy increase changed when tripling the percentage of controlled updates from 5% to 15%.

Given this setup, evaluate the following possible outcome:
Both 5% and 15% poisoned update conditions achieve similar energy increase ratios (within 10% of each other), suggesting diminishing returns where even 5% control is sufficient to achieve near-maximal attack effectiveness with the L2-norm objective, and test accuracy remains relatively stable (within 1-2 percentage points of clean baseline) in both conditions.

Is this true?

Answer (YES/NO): NO